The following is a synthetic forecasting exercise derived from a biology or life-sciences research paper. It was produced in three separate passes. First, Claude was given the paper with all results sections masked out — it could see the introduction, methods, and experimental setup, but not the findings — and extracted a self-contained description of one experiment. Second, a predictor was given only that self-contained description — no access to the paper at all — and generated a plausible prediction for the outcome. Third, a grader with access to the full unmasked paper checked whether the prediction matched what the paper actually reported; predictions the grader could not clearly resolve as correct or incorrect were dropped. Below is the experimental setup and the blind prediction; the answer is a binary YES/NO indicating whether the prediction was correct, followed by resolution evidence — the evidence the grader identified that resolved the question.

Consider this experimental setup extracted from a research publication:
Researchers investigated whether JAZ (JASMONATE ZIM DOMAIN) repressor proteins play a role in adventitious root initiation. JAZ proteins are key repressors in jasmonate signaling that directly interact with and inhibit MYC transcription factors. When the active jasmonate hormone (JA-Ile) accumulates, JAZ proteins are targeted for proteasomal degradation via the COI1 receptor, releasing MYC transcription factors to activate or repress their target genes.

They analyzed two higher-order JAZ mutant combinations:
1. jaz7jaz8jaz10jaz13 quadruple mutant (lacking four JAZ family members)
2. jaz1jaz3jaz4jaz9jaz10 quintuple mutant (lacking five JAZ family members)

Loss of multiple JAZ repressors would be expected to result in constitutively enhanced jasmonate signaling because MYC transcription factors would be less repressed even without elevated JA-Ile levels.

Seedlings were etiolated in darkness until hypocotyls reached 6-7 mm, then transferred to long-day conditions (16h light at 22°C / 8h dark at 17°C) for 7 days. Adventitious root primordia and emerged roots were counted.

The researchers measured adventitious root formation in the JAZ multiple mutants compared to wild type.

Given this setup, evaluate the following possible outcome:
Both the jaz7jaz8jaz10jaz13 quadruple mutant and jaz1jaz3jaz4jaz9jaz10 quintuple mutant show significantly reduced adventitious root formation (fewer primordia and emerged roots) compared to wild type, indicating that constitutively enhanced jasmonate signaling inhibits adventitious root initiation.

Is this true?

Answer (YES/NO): NO